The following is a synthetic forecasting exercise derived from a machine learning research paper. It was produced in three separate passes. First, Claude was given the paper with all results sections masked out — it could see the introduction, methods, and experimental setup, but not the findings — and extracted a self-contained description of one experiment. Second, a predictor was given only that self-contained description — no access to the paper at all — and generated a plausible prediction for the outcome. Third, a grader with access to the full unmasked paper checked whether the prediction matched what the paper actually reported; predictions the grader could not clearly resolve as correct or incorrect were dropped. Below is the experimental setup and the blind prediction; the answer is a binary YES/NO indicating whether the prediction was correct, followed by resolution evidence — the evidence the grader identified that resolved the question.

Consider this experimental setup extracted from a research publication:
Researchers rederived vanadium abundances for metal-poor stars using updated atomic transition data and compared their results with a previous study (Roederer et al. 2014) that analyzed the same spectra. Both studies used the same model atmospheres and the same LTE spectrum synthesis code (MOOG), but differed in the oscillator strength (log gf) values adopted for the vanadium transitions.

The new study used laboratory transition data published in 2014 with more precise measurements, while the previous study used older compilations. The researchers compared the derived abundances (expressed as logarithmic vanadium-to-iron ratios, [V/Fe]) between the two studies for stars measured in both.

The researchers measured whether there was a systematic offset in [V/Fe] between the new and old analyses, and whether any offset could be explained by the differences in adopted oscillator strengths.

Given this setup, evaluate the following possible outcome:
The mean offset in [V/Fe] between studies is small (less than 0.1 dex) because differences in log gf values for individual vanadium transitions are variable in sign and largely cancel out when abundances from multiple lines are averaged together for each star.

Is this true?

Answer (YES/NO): NO